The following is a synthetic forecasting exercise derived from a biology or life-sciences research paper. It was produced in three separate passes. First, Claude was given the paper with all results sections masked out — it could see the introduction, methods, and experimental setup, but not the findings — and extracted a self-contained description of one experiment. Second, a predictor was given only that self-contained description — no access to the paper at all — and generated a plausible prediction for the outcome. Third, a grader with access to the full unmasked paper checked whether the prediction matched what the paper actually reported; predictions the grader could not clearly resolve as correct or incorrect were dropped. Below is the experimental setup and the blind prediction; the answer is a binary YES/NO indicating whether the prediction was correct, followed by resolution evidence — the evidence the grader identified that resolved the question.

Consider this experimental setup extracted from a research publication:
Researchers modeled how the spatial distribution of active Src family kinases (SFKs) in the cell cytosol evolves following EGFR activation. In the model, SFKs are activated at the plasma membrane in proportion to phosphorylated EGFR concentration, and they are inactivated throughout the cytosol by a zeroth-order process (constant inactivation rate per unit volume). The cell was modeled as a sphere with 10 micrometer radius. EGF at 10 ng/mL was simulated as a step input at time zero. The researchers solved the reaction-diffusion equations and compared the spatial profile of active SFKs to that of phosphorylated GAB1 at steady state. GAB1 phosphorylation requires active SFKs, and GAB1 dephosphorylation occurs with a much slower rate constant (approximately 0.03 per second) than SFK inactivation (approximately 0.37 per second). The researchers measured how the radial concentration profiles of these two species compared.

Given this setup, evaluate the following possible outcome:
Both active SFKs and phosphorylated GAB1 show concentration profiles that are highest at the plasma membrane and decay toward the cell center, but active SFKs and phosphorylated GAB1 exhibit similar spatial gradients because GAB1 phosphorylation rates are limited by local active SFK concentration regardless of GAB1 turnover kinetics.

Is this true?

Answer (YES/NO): NO